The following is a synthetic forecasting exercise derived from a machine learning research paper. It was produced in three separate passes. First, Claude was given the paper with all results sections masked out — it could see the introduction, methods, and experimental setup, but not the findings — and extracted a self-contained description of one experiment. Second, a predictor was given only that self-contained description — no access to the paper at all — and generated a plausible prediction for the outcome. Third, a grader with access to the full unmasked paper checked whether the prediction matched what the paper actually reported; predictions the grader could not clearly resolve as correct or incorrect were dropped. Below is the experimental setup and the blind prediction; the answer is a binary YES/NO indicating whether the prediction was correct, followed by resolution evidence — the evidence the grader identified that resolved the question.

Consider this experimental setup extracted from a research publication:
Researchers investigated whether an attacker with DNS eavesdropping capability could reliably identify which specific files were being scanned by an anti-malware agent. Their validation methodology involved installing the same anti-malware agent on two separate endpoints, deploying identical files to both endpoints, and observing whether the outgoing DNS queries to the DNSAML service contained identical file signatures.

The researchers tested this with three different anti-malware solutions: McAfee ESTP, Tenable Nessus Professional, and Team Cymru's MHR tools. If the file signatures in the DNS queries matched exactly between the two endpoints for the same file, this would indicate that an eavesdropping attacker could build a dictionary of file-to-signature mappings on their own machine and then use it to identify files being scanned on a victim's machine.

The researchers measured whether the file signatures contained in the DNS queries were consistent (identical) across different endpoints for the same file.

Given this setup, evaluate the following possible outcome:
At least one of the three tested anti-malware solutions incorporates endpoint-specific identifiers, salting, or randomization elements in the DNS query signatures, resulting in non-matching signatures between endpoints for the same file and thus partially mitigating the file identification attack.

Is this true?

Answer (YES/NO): NO